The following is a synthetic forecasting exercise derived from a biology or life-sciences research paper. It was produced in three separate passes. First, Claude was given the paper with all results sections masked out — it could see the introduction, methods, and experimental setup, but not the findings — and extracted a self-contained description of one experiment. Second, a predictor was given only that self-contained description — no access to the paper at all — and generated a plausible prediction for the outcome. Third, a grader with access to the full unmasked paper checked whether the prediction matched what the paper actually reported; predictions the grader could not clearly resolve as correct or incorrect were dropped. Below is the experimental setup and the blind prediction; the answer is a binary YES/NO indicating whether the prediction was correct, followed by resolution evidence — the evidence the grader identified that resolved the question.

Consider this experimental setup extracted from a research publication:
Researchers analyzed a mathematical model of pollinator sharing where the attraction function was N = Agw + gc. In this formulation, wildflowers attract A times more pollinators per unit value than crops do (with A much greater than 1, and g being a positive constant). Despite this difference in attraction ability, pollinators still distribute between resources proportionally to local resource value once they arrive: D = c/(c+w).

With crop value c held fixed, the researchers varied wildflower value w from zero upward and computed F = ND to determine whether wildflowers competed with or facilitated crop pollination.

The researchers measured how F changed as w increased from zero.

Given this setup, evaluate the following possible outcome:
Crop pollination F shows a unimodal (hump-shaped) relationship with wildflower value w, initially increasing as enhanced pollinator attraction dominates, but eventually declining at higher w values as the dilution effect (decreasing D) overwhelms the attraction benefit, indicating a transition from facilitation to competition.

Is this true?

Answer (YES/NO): NO